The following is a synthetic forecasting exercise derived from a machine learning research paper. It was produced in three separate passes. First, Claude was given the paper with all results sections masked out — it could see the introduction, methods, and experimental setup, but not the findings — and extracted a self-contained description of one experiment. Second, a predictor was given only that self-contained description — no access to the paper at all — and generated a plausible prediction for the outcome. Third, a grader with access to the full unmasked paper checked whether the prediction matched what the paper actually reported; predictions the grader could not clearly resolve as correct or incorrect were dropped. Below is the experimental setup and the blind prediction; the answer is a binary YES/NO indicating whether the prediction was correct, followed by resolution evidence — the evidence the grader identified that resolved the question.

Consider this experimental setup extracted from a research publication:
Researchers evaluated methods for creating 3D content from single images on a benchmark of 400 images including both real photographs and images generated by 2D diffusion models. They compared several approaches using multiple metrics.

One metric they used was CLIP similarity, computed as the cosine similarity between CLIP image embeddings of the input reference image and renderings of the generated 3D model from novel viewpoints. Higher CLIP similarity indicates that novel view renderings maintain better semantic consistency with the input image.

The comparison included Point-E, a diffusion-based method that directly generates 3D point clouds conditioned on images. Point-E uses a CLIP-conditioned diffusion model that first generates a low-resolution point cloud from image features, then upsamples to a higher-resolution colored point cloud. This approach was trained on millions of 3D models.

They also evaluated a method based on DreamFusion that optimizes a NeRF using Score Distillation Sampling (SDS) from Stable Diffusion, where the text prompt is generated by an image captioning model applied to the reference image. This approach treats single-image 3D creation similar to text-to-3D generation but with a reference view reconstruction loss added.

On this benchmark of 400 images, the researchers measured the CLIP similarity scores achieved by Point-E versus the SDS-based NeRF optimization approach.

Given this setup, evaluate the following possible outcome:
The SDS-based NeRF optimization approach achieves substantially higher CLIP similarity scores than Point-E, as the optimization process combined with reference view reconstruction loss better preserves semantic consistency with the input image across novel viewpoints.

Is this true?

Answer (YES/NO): YES